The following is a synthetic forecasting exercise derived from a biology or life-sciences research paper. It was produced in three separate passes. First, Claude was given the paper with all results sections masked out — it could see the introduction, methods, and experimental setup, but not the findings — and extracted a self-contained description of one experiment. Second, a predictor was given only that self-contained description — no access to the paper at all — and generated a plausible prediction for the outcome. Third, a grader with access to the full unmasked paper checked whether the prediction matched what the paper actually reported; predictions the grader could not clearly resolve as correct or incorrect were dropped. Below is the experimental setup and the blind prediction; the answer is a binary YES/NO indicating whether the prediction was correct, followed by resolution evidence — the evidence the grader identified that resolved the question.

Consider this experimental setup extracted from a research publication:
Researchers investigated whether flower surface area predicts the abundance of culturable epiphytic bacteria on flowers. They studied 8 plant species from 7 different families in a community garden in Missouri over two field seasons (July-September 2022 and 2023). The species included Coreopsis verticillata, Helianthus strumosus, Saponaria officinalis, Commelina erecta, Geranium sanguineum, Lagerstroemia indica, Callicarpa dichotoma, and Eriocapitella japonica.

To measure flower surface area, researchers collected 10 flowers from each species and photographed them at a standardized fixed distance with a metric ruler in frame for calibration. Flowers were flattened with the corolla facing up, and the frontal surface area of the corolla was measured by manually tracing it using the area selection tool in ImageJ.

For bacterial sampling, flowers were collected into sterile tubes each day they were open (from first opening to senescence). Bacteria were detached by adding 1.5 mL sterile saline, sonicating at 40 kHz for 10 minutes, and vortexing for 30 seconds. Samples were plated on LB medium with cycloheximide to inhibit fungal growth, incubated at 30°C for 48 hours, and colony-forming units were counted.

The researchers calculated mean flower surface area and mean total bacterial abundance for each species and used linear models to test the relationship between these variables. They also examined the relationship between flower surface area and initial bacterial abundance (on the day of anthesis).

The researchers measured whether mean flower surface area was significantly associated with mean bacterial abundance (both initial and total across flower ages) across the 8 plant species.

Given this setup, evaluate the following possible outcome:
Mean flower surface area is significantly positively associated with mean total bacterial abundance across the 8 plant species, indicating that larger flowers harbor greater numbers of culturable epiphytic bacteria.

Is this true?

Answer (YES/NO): NO